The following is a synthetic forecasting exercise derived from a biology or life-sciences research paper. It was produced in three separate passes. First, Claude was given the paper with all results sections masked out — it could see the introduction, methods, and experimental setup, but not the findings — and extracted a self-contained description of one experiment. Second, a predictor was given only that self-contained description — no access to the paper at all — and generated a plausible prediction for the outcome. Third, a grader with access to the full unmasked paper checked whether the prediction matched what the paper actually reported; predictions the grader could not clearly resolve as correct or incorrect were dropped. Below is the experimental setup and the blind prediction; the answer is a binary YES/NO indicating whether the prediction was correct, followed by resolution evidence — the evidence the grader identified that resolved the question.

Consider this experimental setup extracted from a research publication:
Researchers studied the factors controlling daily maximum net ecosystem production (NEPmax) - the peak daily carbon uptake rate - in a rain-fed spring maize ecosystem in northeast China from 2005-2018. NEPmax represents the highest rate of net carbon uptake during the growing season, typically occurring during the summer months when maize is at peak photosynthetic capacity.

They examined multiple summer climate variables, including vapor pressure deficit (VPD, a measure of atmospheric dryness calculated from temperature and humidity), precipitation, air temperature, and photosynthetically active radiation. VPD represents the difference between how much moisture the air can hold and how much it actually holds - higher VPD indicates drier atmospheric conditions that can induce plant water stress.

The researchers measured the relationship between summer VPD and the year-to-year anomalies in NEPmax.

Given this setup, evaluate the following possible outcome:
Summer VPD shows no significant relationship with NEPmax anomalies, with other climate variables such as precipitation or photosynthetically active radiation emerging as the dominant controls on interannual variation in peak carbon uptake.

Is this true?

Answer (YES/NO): NO